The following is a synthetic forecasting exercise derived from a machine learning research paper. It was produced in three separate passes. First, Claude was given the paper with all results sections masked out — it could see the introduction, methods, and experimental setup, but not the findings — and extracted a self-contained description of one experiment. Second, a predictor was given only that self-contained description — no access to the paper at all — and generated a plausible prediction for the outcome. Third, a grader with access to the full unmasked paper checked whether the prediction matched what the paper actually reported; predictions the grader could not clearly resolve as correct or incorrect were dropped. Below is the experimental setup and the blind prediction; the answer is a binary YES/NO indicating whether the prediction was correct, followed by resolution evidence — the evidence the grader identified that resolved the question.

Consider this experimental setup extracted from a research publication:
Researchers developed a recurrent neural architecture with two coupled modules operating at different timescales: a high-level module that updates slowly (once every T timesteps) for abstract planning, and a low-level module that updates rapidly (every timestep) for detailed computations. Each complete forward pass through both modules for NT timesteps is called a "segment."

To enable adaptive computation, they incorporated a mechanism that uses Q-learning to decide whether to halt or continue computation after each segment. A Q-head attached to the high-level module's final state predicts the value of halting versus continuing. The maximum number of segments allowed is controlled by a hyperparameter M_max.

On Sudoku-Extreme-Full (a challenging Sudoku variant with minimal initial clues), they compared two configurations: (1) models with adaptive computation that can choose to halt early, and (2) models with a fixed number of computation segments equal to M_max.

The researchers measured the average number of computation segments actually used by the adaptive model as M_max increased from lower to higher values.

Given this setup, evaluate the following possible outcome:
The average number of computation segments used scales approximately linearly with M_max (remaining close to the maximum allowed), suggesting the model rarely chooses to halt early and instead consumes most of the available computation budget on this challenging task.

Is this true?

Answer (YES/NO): NO